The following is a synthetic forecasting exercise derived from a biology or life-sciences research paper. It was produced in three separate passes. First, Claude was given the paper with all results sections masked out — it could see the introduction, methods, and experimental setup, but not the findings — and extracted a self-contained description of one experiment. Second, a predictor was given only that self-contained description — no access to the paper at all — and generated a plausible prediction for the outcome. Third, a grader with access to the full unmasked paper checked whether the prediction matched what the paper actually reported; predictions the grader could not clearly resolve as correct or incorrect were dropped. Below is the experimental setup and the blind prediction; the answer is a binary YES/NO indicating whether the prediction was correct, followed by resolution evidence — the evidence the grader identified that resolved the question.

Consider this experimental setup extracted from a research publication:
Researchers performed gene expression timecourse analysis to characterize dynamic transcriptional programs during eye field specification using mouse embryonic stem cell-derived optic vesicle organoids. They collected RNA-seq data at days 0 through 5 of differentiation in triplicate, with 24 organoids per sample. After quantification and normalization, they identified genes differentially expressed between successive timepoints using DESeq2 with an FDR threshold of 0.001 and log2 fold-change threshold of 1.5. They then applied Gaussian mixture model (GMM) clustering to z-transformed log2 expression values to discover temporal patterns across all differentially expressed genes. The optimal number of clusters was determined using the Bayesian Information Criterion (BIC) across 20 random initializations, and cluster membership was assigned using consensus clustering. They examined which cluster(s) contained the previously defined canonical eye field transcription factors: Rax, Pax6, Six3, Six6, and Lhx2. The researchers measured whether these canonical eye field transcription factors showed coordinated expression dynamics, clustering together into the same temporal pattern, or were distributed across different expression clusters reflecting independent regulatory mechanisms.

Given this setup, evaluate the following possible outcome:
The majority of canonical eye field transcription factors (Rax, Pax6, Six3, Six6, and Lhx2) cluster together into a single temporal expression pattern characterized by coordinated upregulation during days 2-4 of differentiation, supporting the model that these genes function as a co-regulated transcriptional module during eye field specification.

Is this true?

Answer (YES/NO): YES